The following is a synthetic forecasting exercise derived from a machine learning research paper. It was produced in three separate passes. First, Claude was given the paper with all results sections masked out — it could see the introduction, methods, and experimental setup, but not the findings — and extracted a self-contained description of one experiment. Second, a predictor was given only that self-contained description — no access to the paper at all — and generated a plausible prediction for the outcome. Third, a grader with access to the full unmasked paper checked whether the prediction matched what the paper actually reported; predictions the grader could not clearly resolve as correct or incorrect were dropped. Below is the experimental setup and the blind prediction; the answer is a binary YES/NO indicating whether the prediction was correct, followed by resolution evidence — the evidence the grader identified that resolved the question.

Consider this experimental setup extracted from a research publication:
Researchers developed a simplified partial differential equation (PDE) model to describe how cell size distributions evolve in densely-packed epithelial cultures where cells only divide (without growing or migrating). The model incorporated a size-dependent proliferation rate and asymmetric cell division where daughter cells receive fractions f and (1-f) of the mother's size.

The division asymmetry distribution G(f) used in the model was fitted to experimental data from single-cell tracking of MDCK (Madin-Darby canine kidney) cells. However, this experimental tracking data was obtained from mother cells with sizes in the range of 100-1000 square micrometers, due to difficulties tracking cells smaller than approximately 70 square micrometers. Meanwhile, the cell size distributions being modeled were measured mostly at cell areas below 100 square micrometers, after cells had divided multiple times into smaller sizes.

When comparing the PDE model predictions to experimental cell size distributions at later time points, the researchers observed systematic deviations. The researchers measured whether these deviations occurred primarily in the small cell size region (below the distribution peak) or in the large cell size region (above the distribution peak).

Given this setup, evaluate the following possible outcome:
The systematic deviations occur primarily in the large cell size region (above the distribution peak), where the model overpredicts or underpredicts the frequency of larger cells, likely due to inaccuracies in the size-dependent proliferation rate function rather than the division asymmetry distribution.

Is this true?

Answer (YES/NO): NO